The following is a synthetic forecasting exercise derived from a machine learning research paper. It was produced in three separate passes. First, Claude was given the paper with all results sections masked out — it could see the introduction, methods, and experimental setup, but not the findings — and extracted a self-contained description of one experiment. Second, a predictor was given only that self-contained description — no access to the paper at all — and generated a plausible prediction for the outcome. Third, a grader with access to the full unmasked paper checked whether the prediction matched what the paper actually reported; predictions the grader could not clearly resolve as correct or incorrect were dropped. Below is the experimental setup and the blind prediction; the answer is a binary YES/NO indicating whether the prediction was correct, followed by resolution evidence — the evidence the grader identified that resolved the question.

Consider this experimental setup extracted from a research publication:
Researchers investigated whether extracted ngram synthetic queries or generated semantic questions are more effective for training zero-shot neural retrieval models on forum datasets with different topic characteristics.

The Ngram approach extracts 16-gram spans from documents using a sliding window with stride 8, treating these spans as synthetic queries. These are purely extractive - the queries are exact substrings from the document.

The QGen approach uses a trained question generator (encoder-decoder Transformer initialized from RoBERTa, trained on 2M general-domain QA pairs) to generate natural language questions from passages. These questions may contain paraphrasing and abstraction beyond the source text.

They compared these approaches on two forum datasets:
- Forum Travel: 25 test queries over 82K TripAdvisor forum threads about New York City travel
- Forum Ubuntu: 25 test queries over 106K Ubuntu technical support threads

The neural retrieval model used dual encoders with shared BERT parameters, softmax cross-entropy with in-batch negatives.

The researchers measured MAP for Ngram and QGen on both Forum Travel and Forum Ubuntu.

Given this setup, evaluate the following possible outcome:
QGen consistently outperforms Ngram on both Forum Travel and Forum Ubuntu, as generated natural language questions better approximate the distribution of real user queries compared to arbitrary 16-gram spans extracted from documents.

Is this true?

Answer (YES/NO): YES